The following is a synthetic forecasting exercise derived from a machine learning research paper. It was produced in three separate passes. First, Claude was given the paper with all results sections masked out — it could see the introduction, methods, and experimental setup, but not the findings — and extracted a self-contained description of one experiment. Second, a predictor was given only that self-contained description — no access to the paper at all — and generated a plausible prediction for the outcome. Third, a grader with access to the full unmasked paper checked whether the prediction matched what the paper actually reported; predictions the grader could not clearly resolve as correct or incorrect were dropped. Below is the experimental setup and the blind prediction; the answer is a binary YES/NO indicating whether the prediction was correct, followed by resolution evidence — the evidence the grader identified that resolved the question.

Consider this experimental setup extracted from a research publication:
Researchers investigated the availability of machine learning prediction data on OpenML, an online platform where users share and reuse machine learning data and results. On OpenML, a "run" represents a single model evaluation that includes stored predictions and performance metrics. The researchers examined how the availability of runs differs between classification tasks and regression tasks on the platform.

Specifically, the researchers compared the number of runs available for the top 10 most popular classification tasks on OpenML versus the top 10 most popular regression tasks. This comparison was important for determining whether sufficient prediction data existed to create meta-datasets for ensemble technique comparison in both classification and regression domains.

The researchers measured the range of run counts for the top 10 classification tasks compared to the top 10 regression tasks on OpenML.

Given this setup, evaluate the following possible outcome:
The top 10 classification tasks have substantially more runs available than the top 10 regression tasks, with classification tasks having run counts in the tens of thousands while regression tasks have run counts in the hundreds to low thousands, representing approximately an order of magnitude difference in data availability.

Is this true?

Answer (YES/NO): NO